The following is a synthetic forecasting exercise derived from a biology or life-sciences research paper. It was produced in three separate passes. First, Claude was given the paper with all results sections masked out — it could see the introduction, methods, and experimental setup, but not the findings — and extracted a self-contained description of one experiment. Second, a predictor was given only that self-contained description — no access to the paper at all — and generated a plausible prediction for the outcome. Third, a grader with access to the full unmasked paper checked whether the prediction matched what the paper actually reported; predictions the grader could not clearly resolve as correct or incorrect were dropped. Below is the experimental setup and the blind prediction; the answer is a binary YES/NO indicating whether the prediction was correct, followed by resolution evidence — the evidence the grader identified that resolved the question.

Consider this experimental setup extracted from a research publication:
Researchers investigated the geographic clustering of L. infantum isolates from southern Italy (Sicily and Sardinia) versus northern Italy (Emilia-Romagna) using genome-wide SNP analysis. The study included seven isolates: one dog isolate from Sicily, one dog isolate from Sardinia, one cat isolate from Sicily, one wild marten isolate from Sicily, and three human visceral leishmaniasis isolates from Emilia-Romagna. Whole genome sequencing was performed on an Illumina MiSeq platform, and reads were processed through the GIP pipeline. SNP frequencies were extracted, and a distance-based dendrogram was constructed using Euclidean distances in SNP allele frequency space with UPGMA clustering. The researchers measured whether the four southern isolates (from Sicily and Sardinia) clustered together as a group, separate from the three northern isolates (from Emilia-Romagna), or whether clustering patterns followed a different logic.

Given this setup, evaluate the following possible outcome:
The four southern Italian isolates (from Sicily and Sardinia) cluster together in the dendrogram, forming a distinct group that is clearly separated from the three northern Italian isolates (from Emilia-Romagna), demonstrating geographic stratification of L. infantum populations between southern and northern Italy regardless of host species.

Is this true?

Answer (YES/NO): NO